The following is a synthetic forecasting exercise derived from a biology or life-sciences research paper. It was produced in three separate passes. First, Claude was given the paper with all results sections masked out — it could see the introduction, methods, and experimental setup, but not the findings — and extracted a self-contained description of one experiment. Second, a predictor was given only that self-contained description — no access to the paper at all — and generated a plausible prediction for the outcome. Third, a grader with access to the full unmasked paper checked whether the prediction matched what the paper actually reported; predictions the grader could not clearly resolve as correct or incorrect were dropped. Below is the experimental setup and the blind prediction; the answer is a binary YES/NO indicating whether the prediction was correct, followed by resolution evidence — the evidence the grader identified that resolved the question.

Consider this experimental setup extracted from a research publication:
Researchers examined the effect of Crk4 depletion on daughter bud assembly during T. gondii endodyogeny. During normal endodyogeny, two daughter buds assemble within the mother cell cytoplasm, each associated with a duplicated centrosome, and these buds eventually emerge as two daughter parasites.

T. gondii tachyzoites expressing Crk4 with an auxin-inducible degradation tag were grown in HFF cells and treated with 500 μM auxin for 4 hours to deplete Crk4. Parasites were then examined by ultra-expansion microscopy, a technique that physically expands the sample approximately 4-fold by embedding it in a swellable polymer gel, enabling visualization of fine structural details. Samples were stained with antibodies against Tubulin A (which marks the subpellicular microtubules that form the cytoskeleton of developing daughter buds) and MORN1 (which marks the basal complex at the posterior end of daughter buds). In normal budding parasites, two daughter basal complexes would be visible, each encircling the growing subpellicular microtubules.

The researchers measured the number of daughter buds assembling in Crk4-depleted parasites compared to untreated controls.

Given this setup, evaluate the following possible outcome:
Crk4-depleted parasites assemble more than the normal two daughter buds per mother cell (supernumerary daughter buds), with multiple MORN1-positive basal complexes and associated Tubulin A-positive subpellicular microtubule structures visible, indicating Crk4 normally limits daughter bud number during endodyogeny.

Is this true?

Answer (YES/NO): NO